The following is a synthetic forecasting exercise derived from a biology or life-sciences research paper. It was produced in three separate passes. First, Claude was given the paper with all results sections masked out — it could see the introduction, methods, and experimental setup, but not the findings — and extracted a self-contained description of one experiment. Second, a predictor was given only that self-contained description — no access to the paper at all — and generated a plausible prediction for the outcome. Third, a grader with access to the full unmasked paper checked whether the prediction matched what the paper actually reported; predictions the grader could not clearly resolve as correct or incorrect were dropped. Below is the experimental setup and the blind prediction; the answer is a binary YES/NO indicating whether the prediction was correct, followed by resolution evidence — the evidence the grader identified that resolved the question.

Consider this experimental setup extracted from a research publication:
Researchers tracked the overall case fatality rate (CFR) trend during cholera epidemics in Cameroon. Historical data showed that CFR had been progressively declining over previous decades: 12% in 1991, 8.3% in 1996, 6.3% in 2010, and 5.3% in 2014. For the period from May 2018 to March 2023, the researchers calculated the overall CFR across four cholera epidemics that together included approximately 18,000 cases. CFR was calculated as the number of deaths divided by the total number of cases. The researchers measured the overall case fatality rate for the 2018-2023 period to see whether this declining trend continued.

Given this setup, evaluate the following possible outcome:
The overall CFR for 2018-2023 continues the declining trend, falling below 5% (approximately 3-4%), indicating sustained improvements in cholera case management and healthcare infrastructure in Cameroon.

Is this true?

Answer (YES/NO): NO